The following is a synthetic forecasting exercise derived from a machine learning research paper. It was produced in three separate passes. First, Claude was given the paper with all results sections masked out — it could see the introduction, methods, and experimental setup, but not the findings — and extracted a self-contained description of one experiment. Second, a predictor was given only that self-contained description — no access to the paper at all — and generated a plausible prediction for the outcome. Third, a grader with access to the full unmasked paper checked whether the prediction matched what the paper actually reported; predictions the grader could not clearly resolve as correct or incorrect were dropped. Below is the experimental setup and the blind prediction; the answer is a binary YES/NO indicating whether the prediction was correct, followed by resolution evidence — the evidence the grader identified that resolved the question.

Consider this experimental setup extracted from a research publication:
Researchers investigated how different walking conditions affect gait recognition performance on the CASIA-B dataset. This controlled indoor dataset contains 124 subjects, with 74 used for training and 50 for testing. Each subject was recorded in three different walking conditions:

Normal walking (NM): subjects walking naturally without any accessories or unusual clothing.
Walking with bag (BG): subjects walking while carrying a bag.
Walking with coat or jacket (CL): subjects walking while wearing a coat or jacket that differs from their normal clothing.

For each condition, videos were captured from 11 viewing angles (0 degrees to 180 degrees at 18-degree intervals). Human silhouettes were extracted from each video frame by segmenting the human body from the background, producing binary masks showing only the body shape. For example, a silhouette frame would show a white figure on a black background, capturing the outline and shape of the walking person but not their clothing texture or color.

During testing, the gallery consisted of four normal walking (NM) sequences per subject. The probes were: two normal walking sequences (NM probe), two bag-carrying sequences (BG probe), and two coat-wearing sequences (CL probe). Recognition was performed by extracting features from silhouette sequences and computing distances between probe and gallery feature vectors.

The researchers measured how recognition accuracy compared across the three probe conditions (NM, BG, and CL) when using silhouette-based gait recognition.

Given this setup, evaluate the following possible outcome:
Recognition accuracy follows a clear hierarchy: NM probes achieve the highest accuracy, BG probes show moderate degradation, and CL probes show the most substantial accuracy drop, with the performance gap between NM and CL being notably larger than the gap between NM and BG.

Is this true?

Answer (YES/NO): YES